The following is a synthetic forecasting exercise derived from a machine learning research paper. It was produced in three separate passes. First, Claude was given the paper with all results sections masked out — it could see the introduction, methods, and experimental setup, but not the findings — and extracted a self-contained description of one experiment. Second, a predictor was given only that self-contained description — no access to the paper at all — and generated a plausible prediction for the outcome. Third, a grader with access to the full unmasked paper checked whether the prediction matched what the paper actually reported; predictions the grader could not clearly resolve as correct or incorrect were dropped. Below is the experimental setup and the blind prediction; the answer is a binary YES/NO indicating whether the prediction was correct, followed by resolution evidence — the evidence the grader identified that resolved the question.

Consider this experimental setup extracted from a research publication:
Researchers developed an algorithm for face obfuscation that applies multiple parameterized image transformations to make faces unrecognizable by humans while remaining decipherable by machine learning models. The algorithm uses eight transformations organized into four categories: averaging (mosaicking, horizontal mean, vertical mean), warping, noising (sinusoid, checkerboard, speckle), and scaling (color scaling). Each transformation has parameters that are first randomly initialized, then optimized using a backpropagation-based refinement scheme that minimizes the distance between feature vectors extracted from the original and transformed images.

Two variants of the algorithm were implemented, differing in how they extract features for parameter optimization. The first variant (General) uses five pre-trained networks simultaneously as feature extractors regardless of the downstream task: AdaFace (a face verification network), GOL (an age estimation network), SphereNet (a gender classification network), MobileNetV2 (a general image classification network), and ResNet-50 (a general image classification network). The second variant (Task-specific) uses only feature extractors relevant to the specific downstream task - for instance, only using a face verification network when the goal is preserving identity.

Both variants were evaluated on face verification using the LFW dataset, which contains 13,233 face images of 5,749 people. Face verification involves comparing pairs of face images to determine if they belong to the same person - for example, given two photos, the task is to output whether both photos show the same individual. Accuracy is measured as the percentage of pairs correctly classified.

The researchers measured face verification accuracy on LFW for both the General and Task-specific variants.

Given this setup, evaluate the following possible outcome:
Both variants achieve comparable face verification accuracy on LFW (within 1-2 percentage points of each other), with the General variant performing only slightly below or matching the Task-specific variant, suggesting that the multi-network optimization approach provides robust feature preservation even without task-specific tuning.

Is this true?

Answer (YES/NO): NO